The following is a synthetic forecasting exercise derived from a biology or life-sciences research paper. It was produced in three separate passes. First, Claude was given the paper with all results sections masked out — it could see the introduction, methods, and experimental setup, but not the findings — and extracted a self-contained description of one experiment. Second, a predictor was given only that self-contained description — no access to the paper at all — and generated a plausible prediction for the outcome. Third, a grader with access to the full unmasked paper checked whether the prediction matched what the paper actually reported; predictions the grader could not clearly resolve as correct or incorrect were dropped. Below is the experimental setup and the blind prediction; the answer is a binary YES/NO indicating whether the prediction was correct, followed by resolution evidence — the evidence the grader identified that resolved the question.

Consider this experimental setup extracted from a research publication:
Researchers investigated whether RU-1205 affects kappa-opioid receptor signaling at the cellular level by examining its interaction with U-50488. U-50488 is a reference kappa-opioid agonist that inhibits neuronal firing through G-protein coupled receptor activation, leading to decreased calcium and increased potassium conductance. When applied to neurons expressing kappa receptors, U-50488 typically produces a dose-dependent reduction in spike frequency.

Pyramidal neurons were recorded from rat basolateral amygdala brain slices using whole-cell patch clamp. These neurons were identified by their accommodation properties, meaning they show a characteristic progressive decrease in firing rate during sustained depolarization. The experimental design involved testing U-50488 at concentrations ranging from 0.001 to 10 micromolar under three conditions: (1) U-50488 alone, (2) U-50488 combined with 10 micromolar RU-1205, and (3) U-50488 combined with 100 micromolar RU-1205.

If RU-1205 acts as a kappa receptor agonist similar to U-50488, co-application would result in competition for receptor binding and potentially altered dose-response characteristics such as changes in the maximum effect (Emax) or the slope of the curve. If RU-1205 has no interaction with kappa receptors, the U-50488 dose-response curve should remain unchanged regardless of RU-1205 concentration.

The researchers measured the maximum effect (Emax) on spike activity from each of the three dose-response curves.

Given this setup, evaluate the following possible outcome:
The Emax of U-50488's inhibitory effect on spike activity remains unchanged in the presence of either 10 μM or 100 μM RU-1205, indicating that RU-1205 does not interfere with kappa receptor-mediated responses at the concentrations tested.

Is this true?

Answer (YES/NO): NO